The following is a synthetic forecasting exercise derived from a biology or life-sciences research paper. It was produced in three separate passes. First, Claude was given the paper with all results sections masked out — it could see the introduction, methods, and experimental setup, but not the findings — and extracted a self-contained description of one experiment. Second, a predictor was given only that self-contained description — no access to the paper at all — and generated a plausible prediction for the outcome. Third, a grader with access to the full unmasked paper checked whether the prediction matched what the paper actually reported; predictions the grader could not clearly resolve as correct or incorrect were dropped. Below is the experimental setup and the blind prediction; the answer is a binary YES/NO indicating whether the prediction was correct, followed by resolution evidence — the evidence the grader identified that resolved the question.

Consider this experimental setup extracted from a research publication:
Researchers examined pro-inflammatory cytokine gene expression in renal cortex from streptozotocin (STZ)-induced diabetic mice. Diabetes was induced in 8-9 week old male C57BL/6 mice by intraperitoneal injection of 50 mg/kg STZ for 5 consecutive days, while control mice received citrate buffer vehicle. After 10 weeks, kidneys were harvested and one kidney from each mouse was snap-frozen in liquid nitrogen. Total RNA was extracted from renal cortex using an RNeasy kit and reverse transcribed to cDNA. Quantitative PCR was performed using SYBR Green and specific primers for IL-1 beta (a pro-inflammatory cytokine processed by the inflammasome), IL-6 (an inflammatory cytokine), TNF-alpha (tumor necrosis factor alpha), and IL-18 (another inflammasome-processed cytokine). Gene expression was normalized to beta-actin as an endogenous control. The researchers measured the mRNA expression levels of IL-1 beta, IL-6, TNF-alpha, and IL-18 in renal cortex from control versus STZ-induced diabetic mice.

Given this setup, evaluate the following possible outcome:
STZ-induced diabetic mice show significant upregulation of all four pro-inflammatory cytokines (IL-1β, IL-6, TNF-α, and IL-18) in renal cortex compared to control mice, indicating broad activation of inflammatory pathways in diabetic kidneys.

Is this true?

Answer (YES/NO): NO